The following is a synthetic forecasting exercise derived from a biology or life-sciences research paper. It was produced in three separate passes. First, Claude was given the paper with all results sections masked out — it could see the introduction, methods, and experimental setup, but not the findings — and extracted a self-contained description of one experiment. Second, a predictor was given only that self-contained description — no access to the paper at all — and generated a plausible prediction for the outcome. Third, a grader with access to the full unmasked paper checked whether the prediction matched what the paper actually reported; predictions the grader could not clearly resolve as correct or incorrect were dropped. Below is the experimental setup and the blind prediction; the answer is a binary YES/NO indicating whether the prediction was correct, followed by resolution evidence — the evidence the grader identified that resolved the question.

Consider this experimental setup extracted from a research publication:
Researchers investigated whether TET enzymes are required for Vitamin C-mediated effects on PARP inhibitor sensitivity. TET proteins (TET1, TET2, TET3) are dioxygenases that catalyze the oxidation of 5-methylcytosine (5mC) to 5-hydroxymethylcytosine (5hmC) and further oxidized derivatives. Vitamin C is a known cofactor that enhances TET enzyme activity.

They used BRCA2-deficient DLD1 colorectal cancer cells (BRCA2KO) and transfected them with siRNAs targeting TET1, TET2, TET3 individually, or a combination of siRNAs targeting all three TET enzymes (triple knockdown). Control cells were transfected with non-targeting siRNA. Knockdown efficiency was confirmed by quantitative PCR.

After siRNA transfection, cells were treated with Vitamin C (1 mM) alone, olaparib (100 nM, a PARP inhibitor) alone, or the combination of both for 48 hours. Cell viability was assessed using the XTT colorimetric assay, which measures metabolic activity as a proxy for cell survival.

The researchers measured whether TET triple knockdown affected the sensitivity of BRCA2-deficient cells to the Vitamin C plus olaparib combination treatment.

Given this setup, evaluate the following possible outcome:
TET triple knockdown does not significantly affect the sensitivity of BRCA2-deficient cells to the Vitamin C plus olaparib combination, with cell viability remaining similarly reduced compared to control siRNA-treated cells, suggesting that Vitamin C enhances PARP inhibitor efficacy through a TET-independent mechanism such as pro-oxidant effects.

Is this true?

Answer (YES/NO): NO